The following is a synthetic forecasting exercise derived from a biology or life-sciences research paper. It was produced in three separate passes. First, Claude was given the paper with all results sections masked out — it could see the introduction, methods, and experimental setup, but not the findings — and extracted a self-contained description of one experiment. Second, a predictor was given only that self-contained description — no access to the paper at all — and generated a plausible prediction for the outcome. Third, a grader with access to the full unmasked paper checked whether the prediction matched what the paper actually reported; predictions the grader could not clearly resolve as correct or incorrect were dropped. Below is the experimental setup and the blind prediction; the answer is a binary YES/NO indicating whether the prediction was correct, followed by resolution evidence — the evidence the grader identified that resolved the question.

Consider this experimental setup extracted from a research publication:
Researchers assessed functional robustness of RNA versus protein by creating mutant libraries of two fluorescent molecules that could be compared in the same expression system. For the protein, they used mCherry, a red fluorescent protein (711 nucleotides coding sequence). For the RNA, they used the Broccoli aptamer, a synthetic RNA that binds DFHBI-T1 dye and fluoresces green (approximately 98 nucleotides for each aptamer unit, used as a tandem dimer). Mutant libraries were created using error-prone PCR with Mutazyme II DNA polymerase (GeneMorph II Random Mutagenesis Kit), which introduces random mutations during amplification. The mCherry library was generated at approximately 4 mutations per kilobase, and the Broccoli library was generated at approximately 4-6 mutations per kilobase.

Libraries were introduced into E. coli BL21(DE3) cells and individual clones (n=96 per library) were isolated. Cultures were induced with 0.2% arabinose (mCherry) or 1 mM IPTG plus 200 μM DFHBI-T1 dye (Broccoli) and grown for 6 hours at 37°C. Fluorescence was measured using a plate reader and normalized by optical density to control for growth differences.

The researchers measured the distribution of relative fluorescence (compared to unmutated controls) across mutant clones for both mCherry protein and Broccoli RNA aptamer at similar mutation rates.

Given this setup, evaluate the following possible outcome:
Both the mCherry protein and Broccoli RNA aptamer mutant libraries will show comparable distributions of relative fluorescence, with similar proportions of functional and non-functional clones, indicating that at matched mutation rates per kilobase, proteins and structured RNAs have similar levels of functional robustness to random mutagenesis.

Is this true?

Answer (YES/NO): NO